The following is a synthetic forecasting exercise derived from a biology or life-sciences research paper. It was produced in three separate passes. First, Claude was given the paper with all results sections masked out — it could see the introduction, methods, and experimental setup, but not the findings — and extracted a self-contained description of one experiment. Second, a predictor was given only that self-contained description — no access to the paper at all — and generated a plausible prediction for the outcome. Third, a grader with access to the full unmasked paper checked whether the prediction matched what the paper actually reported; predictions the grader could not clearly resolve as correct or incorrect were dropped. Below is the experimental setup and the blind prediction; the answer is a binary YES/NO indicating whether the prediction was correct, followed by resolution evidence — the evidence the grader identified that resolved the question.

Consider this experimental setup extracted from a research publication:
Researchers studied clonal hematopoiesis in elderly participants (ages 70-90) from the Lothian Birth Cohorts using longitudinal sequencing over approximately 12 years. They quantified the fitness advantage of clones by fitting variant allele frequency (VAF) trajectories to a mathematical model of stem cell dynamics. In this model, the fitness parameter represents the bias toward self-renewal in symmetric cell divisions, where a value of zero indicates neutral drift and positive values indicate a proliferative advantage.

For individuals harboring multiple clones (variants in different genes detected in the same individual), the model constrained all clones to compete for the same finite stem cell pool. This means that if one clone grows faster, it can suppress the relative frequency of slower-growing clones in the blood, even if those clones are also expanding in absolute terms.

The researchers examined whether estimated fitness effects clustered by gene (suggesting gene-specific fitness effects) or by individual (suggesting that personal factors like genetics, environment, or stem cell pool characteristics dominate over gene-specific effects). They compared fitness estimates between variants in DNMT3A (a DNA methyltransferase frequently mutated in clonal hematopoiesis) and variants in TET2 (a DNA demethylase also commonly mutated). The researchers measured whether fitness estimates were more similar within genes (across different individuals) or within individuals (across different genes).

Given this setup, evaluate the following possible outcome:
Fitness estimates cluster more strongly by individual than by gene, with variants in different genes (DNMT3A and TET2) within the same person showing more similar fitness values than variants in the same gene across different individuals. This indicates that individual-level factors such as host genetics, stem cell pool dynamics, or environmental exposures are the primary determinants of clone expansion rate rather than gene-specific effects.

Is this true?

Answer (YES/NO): NO